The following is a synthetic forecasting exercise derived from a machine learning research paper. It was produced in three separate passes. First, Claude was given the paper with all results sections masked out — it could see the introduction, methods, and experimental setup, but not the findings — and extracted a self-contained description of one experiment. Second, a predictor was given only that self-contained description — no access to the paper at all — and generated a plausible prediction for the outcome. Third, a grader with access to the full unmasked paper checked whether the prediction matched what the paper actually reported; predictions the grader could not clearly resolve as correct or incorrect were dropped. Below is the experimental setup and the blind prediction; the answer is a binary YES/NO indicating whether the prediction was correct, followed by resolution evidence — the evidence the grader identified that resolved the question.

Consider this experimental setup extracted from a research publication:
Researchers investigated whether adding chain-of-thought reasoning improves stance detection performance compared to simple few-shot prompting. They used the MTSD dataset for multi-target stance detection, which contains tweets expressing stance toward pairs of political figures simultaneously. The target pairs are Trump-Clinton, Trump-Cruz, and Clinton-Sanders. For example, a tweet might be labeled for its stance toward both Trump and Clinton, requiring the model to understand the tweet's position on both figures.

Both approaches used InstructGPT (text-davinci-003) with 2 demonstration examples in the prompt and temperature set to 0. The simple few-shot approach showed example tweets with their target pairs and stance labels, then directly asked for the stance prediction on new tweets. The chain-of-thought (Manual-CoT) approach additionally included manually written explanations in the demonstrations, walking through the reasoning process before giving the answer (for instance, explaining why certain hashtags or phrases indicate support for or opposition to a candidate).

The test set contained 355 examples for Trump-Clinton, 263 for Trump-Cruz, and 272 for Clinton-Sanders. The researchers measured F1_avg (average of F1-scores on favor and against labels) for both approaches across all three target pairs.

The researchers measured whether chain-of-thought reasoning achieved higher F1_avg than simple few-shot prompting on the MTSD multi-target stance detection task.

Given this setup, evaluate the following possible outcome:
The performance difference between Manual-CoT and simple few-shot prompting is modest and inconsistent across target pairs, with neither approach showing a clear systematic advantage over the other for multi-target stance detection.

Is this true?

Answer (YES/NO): NO